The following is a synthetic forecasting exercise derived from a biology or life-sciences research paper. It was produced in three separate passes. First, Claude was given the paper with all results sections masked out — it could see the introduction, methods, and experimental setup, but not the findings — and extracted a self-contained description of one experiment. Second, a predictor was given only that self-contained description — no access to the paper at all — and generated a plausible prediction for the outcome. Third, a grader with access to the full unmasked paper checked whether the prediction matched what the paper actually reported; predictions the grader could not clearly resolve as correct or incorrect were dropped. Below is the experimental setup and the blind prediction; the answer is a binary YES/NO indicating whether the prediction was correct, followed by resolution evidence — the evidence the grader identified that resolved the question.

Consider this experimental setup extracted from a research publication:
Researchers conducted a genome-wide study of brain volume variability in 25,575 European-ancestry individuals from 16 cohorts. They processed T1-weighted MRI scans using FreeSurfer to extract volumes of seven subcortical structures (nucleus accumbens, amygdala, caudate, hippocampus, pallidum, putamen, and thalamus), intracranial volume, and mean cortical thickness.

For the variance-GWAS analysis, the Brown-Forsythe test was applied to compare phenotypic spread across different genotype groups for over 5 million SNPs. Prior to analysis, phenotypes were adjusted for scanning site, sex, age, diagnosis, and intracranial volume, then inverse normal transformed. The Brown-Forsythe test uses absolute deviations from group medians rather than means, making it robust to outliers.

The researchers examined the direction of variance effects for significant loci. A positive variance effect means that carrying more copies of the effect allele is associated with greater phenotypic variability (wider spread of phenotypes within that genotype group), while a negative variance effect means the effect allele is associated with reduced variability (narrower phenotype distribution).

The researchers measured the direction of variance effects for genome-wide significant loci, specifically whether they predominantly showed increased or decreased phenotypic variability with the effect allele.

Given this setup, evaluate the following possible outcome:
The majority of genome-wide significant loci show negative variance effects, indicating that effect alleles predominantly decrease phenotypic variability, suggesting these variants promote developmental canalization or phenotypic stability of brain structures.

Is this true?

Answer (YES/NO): NO